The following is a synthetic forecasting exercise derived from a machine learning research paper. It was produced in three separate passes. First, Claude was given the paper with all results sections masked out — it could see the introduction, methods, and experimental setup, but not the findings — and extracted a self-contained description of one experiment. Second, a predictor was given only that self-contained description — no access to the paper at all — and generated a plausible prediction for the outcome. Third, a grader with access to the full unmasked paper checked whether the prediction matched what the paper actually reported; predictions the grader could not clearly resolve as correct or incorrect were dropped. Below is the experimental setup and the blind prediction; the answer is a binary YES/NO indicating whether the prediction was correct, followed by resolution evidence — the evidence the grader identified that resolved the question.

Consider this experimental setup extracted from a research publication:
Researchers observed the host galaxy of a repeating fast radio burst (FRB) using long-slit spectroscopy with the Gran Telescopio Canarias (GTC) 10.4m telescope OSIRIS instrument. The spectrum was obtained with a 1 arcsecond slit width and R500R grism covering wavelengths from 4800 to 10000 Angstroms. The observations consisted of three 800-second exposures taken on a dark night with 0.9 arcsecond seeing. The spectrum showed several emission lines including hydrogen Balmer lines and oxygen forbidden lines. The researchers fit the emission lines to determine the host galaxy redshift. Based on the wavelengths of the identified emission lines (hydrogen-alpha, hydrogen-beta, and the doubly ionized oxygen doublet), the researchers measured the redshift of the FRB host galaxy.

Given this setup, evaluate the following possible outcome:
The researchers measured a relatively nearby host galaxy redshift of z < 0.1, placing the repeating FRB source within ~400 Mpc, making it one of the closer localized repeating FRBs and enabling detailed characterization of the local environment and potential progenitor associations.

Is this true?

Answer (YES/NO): NO